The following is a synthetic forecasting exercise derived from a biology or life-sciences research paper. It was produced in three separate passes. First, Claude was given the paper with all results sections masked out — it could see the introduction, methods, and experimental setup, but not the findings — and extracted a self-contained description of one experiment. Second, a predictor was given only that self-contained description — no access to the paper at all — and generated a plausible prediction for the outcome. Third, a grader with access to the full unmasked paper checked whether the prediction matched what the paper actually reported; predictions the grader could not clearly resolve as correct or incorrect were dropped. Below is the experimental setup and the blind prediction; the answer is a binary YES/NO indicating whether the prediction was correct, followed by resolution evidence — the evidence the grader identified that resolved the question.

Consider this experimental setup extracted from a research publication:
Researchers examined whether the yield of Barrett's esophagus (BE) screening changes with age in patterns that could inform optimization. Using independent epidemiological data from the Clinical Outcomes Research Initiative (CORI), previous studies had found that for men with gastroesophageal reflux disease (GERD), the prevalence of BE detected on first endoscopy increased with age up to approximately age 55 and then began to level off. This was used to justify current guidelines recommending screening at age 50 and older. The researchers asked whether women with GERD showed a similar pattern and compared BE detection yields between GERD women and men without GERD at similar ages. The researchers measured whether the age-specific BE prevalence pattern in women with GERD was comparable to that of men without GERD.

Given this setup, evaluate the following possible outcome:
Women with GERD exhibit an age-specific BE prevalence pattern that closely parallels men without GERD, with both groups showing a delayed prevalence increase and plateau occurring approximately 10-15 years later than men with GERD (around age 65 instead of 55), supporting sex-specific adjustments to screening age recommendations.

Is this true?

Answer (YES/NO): NO